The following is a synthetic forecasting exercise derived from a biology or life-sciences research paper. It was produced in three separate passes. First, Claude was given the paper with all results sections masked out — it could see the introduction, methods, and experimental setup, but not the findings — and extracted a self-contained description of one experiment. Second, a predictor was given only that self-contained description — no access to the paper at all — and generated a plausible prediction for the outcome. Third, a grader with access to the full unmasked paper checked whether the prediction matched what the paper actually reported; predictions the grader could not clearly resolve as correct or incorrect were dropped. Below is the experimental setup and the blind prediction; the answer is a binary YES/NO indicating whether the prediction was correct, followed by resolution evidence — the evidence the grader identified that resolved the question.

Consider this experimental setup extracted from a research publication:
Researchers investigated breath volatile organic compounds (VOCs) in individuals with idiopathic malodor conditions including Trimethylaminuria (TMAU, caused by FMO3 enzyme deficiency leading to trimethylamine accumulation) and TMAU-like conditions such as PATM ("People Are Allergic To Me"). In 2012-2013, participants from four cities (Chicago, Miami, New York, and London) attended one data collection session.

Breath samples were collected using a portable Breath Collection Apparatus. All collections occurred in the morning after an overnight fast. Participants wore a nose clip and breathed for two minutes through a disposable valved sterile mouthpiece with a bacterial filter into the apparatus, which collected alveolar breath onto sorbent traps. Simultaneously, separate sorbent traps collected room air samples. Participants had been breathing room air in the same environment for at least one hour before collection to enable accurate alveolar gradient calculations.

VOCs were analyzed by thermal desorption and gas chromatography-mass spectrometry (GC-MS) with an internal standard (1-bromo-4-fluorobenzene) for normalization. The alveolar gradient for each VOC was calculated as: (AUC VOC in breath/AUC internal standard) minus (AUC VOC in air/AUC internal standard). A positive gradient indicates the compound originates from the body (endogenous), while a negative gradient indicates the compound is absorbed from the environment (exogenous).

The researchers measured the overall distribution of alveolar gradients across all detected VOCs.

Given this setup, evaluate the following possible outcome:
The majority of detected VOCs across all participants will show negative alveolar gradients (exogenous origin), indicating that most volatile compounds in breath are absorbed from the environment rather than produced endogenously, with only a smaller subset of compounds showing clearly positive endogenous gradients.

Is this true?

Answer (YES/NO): NO